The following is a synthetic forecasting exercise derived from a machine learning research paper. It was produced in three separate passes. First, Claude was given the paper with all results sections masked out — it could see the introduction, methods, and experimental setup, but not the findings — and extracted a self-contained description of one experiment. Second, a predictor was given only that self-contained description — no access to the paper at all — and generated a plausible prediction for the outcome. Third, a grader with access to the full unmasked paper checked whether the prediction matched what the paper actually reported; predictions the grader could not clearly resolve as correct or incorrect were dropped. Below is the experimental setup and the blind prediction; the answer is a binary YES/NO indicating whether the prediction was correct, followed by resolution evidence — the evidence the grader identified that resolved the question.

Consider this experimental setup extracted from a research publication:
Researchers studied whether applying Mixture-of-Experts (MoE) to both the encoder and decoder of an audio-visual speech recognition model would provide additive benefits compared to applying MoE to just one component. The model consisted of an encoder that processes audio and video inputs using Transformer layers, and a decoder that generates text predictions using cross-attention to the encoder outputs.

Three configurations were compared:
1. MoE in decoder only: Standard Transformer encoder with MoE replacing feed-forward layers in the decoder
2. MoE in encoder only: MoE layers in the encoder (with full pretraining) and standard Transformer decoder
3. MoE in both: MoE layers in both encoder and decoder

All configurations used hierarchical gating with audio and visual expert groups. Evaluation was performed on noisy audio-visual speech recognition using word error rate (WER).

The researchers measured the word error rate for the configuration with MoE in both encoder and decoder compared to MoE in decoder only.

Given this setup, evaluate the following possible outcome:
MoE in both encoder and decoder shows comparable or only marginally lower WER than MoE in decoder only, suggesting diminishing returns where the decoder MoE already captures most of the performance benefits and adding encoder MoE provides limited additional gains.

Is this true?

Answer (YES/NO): NO